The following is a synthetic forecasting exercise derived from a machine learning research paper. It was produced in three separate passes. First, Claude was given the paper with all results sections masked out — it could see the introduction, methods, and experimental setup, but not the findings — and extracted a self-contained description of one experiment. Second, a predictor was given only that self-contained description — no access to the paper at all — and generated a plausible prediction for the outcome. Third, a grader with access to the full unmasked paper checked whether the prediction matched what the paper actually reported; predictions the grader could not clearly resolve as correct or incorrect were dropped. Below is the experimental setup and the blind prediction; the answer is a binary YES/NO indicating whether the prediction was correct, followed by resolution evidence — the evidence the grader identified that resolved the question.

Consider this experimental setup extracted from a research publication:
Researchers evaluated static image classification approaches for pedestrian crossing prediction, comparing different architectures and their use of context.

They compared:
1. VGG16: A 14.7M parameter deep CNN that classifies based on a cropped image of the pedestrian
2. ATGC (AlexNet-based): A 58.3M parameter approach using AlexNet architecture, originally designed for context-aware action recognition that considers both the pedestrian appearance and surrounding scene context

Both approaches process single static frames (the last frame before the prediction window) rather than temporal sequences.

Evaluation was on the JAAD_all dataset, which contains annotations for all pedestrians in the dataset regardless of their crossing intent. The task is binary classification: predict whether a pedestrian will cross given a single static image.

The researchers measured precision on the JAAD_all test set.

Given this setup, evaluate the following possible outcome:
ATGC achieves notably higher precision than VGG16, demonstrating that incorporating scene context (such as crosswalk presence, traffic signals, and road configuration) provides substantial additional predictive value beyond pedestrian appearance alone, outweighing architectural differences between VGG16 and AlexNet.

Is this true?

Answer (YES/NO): NO